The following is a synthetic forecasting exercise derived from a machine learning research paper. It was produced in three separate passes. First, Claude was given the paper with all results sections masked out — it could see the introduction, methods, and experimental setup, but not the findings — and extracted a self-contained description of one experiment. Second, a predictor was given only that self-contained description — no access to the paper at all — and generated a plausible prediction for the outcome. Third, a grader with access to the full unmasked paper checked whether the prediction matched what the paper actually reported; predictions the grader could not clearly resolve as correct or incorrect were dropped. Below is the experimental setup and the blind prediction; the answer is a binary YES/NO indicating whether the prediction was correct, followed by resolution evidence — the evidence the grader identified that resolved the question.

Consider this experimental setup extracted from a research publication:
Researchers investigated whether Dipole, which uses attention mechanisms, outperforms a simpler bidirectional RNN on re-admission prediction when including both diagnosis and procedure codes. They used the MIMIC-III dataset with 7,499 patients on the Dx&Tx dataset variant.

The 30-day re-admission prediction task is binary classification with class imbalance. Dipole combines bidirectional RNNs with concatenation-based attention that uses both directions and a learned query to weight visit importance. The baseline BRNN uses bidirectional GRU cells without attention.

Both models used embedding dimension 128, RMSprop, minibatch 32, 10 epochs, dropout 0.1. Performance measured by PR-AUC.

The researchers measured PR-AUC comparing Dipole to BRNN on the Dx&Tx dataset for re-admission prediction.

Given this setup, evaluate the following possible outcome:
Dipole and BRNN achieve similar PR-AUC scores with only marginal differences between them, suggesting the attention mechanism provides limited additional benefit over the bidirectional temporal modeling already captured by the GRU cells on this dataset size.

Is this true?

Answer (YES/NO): NO